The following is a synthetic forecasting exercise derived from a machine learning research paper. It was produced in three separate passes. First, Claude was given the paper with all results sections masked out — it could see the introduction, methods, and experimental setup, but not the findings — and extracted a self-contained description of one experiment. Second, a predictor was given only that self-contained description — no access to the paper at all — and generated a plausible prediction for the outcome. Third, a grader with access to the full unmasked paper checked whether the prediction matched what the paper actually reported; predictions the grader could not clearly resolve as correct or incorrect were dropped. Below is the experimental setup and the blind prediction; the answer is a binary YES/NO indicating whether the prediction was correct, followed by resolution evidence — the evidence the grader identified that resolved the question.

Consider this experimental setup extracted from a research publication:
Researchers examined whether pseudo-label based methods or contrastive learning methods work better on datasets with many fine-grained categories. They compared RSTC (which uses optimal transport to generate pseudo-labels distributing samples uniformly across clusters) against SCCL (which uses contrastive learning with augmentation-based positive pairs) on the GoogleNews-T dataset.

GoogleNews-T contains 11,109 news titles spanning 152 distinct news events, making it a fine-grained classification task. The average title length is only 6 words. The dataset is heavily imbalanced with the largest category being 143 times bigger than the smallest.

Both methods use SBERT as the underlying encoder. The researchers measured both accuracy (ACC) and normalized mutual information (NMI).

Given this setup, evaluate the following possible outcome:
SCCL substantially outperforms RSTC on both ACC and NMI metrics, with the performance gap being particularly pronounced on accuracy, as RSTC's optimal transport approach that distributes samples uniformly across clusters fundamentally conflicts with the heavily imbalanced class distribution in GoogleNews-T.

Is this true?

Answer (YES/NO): NO